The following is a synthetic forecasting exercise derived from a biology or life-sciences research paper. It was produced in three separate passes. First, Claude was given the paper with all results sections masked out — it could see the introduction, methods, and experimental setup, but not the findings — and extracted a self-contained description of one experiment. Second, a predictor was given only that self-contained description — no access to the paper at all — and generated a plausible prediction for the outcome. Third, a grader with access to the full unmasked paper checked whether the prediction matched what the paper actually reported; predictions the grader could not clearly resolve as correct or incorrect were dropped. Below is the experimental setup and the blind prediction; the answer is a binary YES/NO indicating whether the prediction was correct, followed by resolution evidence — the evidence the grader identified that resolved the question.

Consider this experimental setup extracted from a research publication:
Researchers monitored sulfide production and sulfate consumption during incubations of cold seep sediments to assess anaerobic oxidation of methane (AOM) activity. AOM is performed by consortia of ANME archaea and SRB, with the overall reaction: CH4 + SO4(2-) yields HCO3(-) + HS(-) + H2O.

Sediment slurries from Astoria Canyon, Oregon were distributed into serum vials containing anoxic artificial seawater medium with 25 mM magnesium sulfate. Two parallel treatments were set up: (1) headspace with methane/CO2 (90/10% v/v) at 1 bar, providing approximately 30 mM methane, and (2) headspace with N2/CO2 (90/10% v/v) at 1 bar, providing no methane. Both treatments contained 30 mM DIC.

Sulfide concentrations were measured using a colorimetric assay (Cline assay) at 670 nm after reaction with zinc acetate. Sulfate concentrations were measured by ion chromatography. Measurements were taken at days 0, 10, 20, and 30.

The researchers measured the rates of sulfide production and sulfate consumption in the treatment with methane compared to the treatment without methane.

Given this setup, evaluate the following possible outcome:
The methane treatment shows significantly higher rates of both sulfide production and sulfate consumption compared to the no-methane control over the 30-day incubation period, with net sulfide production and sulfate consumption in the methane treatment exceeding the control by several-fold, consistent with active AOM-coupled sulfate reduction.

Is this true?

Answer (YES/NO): YES